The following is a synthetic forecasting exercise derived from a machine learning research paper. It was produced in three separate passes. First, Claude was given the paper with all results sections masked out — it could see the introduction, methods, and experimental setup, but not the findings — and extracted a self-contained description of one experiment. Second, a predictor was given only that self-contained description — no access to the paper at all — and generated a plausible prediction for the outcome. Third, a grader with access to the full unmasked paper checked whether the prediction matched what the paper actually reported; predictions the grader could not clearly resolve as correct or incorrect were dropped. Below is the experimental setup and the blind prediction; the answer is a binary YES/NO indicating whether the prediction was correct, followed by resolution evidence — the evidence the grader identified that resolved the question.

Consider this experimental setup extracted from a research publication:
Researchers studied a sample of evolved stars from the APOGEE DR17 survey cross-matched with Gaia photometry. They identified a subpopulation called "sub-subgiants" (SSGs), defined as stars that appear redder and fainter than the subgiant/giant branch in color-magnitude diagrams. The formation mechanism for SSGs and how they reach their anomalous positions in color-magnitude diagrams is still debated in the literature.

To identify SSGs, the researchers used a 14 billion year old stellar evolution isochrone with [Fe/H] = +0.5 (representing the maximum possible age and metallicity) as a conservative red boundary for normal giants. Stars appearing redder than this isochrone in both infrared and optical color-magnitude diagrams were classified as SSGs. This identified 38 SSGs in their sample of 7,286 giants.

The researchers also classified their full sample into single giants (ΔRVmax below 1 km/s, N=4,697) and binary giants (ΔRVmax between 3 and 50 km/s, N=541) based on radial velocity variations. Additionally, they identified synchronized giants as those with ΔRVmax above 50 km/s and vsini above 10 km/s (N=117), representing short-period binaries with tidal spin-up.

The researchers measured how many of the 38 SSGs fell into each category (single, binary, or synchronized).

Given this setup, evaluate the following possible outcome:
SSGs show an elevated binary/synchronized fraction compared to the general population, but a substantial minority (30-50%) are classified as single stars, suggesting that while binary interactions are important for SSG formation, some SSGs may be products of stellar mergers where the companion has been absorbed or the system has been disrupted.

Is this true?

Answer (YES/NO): NO